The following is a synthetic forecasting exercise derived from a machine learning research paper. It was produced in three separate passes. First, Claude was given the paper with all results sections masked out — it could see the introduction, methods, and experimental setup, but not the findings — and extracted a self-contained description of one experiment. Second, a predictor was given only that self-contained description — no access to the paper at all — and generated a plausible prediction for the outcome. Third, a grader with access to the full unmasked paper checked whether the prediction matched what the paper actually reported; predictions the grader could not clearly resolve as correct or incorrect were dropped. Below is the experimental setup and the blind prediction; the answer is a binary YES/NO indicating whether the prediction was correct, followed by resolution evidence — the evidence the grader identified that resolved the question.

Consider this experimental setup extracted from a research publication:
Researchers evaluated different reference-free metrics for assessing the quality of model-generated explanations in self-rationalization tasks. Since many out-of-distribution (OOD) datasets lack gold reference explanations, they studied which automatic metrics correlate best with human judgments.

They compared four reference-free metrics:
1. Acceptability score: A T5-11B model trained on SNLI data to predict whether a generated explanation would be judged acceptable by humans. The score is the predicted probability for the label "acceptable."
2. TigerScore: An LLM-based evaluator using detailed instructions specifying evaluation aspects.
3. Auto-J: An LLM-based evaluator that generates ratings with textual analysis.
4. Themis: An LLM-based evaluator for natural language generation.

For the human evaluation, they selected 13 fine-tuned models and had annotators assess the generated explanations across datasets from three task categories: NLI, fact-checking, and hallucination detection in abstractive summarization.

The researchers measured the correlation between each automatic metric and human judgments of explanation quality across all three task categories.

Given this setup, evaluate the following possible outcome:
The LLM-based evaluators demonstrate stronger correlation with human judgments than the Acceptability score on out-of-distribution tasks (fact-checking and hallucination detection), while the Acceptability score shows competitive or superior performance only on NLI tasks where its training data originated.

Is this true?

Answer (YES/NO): NO